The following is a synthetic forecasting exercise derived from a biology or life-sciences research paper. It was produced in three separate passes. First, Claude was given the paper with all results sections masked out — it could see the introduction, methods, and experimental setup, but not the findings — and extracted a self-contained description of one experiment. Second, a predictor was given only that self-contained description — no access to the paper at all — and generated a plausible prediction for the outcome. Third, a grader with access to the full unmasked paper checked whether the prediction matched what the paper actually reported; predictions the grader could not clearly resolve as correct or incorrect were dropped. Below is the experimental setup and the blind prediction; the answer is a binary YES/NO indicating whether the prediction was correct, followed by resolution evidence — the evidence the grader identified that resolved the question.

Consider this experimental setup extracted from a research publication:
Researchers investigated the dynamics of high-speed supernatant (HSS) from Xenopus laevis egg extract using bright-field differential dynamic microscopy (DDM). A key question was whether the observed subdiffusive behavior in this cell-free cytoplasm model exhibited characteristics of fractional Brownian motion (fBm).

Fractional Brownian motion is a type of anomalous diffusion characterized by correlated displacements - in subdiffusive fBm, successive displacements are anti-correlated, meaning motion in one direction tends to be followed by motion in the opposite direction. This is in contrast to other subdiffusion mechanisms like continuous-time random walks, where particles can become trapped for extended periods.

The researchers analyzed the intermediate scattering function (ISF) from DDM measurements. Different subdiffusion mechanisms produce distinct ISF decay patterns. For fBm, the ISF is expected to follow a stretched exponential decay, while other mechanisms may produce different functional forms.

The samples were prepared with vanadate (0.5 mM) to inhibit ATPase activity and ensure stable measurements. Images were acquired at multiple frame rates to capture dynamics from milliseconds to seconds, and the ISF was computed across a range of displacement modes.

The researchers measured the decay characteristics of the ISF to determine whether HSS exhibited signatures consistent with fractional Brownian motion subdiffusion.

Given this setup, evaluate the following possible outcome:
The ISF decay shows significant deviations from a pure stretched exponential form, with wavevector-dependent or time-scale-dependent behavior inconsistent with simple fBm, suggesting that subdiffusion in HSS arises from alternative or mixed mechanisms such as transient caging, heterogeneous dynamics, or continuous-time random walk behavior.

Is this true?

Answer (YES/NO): NO